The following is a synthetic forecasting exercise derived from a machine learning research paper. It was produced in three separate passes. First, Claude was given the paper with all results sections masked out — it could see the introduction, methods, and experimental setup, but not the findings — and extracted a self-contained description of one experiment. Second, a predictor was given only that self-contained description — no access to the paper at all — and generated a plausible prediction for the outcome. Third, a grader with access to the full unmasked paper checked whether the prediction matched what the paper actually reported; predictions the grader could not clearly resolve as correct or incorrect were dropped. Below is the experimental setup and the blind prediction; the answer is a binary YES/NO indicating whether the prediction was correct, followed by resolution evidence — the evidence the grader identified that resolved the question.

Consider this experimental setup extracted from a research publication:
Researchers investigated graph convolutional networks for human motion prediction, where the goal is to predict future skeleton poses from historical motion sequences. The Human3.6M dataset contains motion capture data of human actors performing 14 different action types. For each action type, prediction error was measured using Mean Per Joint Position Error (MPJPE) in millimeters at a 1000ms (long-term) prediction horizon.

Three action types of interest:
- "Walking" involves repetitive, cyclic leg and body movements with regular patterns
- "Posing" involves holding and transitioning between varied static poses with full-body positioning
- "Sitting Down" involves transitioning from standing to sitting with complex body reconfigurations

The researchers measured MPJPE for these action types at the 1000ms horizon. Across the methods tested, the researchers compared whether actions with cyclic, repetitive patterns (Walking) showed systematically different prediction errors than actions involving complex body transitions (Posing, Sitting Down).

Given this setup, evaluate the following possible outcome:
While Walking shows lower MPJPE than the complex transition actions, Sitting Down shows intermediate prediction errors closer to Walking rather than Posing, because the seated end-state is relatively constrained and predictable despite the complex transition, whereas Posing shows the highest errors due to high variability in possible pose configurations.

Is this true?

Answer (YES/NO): NO